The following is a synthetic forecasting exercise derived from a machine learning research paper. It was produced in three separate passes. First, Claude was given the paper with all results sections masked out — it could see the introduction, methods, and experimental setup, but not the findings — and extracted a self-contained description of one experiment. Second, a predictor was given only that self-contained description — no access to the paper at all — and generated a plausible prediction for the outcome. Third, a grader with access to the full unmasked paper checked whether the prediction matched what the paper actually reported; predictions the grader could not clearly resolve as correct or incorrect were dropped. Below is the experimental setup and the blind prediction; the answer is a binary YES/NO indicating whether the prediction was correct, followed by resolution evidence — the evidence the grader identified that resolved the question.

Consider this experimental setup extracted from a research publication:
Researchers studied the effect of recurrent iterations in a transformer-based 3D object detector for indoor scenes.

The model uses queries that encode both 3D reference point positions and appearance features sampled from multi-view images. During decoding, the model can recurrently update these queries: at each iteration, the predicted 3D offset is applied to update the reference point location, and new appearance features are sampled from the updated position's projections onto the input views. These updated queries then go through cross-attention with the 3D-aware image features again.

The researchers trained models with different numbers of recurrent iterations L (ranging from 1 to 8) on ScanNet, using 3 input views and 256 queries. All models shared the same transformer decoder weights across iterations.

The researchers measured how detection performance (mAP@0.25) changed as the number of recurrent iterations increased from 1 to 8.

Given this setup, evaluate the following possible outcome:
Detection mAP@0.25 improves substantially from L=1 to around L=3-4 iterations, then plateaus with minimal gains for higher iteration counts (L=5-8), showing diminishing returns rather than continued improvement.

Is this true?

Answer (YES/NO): NO